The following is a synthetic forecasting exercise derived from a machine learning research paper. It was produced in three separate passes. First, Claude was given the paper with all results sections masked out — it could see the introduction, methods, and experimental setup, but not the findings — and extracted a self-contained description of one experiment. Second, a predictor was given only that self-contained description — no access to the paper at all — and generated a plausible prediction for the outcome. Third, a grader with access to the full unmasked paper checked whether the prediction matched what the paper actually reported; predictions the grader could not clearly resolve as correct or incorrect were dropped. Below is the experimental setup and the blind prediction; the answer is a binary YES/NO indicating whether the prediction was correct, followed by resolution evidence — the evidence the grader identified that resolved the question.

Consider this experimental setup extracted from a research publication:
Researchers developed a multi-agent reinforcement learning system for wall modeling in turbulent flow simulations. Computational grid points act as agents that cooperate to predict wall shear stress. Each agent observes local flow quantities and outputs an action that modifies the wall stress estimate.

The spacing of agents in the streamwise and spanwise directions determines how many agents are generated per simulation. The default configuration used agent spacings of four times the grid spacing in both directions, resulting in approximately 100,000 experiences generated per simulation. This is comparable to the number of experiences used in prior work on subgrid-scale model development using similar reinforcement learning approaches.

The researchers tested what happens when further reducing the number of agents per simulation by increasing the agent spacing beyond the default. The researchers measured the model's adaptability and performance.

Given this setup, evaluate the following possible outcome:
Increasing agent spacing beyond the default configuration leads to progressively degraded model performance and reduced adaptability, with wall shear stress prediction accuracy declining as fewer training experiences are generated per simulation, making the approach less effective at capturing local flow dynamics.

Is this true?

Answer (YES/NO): NO